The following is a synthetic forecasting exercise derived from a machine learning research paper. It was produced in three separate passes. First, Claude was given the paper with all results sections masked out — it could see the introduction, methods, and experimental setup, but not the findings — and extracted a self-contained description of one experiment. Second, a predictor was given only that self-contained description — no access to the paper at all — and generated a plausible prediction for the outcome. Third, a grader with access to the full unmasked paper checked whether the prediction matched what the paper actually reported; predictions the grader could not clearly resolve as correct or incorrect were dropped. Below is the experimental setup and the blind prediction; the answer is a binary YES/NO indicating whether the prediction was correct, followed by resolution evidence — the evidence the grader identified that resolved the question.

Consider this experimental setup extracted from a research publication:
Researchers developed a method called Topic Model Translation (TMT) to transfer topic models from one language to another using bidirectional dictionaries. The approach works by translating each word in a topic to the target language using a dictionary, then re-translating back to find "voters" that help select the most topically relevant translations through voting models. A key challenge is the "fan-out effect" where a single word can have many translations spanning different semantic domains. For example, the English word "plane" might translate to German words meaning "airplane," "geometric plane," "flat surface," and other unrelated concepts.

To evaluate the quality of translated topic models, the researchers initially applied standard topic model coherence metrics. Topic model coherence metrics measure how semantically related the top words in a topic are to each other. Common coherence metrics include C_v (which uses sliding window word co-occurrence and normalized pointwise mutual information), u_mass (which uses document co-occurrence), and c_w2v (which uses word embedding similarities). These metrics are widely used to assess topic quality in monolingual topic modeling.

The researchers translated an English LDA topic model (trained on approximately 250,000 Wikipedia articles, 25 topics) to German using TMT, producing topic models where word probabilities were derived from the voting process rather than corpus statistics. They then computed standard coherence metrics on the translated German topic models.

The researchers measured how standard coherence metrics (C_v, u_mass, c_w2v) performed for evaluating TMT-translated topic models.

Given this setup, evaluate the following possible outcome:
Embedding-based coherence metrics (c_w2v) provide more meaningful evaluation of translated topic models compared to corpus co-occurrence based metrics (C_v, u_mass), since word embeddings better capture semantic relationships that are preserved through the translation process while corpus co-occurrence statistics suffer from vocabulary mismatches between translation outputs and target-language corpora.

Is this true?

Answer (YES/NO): NO